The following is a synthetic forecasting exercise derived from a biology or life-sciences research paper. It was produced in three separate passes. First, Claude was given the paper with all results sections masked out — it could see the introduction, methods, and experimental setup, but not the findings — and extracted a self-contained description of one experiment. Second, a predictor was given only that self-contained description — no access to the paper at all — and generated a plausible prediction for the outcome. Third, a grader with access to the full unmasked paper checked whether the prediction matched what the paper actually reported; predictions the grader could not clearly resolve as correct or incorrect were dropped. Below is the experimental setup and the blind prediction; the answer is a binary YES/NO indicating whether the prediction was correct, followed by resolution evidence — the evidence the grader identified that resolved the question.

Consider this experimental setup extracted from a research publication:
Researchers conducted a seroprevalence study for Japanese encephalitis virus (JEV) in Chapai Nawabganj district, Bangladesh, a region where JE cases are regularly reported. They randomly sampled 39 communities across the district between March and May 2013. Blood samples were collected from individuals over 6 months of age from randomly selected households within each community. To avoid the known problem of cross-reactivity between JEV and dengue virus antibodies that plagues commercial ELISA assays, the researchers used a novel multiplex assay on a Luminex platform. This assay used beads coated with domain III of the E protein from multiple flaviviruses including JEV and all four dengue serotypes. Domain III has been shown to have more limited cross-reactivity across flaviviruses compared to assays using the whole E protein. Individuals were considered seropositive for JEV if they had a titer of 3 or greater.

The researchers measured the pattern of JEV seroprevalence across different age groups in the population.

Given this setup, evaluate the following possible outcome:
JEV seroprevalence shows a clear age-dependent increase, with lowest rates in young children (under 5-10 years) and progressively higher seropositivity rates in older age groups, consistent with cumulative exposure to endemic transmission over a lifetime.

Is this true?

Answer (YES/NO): YES